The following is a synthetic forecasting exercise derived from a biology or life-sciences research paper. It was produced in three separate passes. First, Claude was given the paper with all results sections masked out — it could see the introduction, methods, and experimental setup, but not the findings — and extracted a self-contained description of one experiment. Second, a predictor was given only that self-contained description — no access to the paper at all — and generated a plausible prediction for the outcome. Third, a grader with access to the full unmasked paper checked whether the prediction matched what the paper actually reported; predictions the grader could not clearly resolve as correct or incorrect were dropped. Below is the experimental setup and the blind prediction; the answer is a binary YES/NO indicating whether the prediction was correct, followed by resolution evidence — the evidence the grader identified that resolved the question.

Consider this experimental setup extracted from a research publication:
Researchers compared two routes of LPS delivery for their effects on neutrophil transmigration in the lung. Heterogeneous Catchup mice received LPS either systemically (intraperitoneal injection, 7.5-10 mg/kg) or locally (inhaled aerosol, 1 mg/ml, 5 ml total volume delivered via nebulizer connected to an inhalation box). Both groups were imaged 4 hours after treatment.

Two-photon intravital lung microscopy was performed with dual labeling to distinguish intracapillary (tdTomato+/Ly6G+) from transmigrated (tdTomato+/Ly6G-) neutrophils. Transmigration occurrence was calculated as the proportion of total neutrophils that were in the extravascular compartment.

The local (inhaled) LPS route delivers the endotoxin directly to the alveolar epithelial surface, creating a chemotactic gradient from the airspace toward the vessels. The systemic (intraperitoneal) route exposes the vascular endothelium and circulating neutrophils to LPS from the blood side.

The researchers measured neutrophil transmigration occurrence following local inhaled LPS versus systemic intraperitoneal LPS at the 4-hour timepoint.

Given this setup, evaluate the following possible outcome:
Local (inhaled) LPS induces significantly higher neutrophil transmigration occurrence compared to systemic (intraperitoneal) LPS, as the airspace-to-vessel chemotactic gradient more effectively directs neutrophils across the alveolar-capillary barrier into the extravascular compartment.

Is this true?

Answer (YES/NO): YES